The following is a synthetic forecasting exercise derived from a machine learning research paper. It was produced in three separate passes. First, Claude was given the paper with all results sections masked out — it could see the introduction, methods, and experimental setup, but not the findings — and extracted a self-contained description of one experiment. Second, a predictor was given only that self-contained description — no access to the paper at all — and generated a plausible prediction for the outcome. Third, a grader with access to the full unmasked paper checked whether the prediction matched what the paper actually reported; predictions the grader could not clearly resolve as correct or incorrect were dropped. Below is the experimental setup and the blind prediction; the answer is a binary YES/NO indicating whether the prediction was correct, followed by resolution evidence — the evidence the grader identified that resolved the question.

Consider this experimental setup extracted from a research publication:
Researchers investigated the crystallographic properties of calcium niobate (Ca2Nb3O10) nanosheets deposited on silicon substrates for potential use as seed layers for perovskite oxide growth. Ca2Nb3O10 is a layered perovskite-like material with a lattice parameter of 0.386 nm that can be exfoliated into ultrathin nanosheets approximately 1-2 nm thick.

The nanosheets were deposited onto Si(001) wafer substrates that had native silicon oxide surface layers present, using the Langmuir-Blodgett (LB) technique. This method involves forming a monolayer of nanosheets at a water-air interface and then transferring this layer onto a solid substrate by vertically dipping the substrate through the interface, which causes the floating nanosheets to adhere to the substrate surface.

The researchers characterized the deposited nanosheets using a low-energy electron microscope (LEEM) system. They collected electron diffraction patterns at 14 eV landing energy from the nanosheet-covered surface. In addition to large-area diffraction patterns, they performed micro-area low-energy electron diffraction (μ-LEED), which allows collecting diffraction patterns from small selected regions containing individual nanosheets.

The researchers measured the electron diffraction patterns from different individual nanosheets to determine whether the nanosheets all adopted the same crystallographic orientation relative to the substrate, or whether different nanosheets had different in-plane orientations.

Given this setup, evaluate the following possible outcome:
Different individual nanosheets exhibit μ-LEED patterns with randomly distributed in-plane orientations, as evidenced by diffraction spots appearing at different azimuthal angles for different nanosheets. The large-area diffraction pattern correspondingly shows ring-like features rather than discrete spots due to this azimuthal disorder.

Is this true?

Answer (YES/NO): NO